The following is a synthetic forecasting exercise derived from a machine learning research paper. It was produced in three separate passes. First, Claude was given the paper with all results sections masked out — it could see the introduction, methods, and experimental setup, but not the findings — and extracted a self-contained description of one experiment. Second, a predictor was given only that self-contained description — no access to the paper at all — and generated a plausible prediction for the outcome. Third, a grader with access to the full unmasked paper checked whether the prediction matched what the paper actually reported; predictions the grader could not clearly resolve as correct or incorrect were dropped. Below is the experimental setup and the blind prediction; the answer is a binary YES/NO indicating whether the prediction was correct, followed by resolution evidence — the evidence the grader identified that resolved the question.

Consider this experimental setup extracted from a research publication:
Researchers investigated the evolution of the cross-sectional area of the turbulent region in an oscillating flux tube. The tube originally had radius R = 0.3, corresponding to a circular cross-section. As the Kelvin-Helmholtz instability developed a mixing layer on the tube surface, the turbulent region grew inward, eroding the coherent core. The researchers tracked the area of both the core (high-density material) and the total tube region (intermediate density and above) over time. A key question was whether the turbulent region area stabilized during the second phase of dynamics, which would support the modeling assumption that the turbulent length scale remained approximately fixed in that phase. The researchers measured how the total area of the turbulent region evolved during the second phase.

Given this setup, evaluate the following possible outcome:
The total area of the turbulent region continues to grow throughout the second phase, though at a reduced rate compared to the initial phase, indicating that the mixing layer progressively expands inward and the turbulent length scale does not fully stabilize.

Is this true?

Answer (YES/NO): NO